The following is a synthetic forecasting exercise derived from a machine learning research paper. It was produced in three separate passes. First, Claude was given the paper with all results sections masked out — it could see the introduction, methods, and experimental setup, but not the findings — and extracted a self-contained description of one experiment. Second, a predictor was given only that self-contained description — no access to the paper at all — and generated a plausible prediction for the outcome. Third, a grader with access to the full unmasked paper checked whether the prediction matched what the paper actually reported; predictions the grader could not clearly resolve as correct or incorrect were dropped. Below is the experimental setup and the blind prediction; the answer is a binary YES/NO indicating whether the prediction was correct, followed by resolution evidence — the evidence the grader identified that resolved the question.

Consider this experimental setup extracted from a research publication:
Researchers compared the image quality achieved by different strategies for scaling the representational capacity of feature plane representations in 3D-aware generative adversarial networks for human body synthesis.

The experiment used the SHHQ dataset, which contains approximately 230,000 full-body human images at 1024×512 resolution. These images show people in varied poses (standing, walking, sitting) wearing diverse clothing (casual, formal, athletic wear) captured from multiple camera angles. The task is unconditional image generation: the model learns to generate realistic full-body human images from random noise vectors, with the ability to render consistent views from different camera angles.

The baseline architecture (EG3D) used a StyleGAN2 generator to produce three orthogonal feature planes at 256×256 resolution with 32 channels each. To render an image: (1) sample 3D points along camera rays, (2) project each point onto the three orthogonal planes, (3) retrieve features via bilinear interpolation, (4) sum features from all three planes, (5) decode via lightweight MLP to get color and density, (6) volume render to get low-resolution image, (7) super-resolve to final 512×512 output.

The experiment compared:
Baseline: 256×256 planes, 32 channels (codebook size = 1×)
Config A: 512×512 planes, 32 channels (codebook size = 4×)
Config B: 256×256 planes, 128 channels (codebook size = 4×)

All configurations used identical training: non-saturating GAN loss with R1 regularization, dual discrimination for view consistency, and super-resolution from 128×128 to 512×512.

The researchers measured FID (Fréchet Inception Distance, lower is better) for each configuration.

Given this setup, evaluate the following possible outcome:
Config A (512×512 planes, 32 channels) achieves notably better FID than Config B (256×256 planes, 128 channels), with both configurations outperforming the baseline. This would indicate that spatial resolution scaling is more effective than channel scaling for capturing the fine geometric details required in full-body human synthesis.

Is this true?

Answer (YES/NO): NO